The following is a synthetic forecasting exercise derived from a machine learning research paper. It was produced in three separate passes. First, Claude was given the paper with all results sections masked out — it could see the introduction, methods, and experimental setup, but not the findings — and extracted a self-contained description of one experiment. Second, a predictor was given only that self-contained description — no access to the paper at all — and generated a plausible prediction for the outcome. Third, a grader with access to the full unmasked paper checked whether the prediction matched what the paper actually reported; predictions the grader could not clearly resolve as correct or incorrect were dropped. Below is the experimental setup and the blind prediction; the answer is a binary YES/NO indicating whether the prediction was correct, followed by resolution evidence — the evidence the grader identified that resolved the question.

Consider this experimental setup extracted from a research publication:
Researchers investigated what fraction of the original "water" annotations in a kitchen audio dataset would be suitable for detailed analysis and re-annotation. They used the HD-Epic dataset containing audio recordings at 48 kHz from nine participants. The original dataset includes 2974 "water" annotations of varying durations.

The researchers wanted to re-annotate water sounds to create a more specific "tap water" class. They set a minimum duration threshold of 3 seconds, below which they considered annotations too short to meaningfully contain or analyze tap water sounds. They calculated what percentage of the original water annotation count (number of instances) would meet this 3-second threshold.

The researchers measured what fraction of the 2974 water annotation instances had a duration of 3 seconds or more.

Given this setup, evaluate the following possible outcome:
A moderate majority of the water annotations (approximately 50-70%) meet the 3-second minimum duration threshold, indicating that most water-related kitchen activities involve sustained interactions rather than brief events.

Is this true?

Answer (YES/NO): NO